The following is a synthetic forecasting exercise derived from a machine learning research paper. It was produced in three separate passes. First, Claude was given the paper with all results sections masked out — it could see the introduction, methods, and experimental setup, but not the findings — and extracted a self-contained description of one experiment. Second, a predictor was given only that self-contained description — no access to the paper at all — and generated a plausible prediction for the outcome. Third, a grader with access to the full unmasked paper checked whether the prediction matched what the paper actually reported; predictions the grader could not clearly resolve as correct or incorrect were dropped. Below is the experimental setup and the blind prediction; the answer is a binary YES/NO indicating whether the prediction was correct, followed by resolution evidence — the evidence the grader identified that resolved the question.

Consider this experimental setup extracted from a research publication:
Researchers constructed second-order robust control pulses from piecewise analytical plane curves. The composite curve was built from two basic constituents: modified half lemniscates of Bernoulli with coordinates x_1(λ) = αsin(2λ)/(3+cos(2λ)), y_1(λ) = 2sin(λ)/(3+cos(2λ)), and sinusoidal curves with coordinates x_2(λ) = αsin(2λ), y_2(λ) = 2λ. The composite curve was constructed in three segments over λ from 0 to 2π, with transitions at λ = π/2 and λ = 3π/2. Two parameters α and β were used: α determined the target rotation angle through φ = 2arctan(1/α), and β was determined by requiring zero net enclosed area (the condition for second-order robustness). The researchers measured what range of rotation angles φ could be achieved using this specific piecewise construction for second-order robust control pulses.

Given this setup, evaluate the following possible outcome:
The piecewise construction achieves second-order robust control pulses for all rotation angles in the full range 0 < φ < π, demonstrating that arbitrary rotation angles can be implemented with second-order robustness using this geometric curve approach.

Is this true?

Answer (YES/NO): YES